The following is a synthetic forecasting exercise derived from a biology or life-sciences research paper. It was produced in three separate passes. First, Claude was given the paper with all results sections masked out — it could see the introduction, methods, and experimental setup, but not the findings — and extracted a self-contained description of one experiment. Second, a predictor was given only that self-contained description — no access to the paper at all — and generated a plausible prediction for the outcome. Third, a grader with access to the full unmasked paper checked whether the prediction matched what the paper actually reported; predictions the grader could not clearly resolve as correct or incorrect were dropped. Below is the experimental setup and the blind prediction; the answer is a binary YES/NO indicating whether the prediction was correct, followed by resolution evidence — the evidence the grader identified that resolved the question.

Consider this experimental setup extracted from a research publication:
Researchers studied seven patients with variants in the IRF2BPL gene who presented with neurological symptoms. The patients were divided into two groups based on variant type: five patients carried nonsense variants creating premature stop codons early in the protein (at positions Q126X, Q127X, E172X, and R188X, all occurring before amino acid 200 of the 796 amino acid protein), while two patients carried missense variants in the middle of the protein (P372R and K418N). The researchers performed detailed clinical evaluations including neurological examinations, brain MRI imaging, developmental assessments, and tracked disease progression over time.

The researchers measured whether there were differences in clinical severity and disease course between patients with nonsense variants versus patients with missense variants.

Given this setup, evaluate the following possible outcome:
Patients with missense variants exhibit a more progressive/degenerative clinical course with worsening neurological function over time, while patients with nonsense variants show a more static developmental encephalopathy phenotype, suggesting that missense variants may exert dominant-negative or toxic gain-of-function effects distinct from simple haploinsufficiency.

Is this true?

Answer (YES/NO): NO